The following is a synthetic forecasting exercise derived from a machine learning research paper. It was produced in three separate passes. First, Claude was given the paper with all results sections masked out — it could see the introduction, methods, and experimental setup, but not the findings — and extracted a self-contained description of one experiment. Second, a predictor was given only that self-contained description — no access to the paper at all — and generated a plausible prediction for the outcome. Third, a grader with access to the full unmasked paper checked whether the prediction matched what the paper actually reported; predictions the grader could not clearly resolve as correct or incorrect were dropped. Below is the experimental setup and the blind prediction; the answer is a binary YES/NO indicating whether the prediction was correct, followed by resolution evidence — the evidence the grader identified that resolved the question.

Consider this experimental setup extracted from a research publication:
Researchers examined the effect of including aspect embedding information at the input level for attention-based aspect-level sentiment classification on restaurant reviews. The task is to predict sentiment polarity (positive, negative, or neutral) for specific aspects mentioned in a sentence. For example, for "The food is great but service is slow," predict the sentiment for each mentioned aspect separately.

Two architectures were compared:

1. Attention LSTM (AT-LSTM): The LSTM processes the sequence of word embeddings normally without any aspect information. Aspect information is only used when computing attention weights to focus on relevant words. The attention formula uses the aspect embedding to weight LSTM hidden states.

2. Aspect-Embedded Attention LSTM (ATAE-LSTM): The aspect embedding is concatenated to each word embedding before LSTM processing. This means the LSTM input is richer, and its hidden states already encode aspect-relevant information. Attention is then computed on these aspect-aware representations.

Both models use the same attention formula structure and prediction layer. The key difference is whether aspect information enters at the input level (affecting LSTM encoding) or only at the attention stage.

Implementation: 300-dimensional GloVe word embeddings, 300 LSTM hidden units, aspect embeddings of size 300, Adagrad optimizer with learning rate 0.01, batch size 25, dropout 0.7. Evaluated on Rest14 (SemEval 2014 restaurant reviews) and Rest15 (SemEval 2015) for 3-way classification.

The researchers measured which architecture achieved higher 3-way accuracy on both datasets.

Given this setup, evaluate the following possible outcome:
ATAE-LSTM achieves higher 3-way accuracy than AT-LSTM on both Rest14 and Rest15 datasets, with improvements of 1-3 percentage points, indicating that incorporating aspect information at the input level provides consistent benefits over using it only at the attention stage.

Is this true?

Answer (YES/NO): NO